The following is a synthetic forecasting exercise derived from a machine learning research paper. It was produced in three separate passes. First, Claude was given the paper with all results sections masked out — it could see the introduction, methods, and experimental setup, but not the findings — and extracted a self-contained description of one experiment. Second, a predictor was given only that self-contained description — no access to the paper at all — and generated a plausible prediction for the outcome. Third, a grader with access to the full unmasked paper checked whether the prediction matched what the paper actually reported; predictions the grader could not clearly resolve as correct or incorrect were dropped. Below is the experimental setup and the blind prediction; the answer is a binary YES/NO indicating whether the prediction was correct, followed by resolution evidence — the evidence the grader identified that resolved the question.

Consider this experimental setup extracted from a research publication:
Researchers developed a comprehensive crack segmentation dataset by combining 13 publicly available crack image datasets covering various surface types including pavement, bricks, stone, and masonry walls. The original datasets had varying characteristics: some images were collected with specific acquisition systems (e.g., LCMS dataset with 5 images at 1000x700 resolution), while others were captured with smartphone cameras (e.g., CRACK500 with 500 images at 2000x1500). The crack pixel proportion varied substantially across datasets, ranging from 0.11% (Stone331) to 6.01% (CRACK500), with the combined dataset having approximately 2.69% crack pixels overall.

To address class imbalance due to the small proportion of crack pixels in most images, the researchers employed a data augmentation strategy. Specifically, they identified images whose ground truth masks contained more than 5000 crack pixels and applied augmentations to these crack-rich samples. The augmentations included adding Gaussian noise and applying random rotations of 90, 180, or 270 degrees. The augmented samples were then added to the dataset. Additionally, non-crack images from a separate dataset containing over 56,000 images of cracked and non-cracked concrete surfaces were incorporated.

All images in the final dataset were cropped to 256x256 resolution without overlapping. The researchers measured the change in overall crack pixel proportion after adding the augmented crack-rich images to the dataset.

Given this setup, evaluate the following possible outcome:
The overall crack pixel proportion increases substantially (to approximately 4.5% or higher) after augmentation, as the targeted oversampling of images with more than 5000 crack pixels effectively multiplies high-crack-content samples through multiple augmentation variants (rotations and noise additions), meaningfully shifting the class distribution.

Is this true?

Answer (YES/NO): YES